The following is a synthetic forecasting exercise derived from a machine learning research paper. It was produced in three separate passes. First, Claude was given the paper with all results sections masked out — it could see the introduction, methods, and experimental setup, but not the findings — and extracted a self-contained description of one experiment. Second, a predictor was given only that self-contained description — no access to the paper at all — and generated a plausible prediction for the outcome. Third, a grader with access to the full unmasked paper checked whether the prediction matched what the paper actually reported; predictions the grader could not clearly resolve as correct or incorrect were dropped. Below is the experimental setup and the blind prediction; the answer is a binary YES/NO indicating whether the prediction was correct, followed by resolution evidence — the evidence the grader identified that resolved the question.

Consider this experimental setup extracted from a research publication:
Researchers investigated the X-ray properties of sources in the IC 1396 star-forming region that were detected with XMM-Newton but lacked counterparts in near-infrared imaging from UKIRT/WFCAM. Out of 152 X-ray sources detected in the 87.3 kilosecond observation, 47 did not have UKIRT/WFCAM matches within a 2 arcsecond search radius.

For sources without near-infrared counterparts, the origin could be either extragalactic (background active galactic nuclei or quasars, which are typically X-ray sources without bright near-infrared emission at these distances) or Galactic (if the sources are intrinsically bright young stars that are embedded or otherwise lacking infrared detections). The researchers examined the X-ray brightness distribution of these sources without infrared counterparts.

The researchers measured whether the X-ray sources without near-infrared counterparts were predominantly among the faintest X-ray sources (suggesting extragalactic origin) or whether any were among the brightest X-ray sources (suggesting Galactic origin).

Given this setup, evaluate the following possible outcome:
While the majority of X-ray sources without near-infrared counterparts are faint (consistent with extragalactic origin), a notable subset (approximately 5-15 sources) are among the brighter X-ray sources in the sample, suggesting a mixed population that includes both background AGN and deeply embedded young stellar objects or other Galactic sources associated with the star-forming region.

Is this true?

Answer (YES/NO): YES